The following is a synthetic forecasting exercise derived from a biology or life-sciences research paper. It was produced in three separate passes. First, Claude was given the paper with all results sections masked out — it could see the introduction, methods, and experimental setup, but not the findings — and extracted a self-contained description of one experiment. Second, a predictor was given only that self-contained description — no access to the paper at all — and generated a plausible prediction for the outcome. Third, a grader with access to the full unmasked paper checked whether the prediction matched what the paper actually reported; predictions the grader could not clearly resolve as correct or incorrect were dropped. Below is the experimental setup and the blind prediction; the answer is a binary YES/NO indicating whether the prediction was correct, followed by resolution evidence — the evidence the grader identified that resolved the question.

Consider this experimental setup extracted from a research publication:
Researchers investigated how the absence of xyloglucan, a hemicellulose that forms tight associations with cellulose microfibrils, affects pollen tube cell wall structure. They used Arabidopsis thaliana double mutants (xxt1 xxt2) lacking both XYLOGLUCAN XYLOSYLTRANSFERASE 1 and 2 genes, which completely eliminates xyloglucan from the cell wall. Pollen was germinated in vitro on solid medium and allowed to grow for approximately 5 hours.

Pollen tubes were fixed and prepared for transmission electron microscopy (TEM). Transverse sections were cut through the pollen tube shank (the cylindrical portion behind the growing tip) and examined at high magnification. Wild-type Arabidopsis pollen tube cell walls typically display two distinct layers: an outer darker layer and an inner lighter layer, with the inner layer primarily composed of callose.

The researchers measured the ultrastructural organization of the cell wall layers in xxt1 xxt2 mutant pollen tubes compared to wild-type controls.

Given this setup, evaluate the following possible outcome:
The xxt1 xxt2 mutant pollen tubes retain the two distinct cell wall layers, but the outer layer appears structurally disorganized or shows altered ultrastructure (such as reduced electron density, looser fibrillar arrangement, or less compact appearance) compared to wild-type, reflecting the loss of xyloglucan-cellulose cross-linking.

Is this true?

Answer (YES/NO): NO